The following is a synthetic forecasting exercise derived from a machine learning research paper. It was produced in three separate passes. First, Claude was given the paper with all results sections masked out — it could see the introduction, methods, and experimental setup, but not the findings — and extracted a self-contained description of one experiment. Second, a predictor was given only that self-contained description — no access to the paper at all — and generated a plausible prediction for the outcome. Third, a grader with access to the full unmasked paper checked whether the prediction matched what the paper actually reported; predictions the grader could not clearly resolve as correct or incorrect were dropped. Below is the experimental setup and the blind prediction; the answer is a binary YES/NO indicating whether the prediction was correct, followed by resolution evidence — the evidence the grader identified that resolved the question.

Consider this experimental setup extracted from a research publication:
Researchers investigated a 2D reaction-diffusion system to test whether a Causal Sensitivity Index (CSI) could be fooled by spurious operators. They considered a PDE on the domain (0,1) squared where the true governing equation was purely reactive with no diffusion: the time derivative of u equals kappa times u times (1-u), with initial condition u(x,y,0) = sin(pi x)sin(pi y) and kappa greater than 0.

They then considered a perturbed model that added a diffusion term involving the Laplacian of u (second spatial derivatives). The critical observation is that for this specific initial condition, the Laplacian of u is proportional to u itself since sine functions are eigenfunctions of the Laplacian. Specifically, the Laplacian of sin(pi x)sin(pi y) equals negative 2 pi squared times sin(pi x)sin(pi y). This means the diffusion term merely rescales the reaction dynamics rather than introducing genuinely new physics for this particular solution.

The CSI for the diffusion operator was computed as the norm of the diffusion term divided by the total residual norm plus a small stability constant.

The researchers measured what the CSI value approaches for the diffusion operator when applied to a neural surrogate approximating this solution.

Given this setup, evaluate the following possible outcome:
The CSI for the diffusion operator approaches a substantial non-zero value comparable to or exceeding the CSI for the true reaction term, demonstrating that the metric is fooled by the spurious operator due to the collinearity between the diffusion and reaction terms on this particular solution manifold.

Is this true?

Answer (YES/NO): YES